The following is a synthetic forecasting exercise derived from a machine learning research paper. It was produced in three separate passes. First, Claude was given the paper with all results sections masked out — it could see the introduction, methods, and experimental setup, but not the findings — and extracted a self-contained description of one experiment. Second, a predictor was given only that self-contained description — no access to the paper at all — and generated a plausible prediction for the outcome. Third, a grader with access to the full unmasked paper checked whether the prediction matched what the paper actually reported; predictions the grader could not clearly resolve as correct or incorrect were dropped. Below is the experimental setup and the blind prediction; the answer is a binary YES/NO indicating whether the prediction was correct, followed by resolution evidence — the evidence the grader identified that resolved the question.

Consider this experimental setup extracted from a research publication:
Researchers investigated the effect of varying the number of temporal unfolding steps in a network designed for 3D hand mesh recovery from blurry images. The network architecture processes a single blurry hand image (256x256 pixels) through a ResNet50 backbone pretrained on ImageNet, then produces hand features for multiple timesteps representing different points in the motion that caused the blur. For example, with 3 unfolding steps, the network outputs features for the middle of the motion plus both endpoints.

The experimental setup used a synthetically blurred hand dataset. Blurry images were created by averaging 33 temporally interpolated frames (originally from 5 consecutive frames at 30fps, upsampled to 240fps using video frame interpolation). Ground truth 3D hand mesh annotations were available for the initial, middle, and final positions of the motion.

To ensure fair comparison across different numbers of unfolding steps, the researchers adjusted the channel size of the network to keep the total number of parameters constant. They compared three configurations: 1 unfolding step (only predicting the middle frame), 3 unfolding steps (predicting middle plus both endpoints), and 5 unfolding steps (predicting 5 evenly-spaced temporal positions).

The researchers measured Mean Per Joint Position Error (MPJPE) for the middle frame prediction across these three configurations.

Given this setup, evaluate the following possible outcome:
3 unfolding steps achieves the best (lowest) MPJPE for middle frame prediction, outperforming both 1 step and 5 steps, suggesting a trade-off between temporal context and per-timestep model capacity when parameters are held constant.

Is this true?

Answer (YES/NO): YES